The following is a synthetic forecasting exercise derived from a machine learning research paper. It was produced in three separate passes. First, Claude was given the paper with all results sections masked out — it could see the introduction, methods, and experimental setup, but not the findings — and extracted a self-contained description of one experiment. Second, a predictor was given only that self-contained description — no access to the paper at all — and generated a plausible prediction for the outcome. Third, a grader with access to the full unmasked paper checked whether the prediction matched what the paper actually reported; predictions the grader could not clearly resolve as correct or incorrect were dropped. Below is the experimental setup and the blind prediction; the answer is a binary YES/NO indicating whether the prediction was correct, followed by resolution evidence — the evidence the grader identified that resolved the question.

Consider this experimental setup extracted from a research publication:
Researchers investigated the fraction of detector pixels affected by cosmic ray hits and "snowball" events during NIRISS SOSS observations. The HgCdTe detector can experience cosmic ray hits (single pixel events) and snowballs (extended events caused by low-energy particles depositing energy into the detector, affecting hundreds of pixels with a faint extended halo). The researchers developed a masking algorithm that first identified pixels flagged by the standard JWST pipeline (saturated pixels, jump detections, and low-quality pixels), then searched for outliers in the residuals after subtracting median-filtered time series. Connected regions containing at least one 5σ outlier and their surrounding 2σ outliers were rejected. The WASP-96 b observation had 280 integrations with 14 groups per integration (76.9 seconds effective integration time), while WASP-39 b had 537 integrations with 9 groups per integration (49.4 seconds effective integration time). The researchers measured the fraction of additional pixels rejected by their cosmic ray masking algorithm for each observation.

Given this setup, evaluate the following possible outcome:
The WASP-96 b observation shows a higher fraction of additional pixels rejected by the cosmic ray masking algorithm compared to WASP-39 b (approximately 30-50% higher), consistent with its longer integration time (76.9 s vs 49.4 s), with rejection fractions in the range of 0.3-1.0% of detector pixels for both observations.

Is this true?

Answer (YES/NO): NO